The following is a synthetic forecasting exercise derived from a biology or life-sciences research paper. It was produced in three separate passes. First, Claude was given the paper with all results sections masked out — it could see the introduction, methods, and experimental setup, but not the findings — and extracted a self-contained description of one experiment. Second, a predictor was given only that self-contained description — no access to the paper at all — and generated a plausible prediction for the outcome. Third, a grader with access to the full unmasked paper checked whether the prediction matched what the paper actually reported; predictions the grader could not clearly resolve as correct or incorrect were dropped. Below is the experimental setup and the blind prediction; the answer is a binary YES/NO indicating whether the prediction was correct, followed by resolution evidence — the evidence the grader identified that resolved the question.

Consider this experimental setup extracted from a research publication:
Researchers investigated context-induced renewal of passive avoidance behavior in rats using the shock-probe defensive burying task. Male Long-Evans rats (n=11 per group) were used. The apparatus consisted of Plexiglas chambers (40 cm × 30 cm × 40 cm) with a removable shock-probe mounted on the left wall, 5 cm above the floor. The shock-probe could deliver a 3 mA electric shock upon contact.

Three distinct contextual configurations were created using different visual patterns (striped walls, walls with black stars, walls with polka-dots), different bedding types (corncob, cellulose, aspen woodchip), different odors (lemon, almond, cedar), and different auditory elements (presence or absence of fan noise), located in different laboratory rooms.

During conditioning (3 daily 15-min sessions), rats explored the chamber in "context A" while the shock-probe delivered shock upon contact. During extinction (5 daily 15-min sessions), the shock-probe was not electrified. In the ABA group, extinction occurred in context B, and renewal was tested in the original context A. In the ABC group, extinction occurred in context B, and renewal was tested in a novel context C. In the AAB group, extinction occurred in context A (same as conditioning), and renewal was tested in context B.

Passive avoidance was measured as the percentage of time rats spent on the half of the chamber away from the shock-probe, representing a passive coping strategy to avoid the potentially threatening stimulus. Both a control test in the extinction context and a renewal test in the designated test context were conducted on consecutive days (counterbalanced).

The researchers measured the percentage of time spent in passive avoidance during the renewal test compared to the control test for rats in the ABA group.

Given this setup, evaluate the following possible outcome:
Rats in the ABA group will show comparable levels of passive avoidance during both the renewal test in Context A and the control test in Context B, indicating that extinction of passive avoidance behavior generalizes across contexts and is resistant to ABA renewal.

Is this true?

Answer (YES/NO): NO